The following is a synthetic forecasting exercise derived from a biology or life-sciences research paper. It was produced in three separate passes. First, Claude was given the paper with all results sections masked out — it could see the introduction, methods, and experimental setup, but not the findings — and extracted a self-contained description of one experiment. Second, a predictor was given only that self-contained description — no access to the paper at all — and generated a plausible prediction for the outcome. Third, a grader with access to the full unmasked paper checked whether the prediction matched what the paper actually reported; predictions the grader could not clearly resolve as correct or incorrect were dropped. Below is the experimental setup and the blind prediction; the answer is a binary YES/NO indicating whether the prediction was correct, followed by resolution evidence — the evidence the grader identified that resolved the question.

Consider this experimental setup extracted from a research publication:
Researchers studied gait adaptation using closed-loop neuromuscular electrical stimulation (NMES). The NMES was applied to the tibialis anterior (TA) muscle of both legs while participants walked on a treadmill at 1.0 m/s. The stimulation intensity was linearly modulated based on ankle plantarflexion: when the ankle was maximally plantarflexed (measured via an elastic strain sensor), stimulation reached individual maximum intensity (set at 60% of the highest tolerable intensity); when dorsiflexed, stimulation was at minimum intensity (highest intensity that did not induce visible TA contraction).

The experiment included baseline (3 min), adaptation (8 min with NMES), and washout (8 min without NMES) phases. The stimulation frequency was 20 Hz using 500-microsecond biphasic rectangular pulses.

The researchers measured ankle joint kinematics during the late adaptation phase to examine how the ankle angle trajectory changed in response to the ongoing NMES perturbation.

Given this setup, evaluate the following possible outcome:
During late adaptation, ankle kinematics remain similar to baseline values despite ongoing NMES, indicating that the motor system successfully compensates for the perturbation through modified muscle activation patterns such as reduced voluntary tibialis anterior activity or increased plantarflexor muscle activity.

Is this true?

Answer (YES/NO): YES